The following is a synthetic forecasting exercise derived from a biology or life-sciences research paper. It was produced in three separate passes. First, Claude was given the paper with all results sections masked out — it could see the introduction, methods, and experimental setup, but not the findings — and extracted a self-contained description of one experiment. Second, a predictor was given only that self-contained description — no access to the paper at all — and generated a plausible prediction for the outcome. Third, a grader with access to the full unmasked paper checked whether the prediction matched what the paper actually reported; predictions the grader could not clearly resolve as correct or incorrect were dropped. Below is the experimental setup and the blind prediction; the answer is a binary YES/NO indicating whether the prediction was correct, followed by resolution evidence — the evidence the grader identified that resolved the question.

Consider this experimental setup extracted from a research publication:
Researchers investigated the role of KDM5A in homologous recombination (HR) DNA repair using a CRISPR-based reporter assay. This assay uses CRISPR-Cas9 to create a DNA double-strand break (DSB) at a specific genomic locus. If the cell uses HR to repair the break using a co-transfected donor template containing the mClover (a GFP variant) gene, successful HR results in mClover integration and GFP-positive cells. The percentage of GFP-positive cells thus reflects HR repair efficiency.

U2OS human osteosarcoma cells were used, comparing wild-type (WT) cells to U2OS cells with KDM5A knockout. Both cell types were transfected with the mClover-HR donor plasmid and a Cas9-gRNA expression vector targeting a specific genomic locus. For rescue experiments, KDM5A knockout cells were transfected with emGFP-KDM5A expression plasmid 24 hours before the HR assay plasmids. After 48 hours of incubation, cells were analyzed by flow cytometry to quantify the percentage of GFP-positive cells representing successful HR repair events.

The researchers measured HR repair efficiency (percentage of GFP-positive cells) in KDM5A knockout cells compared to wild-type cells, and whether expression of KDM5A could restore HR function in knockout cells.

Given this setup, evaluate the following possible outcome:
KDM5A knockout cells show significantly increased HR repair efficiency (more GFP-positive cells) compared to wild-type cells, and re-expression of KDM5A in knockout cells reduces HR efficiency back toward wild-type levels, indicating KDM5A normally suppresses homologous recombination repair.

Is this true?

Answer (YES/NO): NO